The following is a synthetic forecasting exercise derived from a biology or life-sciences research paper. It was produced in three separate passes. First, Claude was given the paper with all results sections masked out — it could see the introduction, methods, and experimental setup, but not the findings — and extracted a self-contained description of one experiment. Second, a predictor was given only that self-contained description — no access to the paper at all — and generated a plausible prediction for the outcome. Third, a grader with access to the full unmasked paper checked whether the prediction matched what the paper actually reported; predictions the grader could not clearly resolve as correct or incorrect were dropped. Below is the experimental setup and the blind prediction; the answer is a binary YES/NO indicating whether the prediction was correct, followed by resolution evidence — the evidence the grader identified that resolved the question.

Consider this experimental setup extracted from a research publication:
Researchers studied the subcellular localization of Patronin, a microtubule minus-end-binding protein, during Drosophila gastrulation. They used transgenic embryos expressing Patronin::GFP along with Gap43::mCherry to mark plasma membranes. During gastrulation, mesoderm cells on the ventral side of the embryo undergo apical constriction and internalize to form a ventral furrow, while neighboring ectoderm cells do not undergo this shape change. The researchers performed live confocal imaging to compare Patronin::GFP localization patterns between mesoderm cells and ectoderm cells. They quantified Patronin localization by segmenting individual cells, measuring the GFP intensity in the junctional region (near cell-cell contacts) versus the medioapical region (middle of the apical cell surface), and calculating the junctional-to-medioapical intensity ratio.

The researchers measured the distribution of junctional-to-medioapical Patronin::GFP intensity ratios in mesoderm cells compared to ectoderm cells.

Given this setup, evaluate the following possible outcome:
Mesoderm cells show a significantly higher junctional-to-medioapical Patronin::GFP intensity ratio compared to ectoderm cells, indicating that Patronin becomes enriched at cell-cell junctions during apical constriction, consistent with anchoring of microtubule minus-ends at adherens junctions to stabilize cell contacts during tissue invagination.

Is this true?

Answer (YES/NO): NO